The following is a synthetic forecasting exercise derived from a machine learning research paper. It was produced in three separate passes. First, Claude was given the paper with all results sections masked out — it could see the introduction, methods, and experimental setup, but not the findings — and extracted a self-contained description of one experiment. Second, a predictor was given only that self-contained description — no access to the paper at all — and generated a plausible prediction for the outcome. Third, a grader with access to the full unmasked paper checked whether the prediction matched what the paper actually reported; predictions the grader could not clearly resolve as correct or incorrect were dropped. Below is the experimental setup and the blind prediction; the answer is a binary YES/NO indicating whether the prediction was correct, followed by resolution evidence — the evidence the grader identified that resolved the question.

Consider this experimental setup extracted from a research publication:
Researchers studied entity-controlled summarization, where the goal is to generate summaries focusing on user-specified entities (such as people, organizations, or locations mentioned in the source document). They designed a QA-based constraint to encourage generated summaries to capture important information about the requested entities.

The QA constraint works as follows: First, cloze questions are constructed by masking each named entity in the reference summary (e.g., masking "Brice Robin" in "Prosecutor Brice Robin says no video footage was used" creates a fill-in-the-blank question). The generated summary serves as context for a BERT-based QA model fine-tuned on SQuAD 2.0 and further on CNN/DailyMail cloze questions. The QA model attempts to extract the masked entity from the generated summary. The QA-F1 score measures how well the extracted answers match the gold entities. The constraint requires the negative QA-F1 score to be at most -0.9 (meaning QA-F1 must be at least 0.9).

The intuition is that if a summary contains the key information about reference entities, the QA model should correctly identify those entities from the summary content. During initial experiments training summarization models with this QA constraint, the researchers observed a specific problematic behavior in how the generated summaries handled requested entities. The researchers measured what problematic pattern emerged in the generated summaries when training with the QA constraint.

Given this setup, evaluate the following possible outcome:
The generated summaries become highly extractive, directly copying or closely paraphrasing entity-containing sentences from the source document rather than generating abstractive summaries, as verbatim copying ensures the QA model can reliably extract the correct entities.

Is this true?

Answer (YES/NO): NO